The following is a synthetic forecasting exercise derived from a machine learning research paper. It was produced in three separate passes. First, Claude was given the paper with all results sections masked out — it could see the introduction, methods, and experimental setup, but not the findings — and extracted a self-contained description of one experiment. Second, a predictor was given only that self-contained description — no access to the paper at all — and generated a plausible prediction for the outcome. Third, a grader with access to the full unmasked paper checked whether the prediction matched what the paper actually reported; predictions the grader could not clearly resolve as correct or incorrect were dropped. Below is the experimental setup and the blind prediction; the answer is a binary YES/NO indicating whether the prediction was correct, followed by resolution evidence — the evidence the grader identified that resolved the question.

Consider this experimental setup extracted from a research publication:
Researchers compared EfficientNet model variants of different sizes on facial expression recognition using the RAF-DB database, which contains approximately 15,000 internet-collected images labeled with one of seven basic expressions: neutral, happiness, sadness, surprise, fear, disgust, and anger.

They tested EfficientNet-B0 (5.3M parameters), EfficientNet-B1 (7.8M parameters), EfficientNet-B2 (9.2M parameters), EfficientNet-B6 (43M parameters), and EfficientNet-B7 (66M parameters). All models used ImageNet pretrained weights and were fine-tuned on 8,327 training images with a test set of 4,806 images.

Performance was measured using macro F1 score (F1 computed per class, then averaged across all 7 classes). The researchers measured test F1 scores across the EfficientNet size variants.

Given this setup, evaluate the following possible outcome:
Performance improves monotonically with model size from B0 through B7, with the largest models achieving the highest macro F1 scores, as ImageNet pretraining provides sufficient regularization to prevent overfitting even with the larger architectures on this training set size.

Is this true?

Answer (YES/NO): NO